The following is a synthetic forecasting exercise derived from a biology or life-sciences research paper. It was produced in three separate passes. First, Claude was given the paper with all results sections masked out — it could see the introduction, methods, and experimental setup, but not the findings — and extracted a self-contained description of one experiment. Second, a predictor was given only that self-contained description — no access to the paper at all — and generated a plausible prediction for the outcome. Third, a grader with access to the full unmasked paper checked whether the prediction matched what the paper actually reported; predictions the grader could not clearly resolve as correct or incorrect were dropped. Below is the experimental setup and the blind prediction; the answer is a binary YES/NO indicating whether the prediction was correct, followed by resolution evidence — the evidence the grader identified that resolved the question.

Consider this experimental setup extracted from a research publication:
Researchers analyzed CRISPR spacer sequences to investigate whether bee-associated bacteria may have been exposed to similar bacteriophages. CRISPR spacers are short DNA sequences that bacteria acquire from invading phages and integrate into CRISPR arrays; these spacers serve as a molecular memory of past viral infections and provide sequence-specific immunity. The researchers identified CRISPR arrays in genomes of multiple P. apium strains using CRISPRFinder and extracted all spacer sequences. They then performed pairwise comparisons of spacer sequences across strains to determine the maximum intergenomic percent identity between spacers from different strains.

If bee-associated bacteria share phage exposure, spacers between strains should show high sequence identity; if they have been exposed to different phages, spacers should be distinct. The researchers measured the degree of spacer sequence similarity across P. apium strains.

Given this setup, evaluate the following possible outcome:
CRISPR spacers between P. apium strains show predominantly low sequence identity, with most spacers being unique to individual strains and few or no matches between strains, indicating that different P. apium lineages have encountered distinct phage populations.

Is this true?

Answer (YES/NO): YES